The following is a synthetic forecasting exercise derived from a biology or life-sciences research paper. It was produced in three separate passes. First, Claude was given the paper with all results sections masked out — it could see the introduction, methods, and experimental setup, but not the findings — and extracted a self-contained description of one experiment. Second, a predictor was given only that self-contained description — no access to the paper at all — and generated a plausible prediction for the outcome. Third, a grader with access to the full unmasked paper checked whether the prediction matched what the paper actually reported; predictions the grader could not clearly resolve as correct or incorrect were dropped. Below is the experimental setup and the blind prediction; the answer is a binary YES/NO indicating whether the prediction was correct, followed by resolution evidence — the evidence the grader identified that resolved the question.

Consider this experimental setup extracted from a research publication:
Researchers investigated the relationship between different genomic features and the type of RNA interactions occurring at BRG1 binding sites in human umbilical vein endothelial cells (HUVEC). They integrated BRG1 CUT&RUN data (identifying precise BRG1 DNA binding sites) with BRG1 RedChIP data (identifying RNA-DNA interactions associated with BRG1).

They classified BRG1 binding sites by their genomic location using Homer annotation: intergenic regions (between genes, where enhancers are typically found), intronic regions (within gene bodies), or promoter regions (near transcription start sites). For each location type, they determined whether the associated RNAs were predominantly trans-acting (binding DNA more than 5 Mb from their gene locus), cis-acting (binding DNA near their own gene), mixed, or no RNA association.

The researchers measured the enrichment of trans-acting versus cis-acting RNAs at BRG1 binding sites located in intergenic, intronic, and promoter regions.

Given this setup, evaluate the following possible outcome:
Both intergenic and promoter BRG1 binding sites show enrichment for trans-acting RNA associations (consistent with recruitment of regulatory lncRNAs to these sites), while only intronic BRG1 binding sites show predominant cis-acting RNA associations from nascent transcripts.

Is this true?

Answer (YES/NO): NO